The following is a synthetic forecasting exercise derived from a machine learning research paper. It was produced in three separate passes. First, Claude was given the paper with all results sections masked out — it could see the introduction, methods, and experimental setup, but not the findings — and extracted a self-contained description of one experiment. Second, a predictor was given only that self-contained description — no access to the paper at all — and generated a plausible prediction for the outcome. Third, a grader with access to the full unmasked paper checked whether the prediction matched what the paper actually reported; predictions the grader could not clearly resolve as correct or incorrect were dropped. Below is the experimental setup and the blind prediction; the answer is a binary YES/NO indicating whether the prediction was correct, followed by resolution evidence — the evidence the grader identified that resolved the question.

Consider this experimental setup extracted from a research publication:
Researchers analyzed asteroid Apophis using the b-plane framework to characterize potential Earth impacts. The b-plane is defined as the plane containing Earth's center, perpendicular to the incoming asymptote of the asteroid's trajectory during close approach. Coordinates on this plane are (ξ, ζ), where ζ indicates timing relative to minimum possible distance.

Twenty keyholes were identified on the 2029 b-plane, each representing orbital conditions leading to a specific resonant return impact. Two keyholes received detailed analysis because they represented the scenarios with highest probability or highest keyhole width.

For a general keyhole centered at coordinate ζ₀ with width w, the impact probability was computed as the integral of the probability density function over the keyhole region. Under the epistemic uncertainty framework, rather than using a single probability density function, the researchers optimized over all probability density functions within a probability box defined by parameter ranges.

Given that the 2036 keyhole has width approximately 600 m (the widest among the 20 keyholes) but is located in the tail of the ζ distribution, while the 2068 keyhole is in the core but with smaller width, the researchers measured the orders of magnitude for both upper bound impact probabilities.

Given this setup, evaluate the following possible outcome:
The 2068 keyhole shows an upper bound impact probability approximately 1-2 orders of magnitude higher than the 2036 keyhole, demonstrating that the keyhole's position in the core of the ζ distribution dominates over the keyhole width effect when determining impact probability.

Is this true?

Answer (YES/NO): NO